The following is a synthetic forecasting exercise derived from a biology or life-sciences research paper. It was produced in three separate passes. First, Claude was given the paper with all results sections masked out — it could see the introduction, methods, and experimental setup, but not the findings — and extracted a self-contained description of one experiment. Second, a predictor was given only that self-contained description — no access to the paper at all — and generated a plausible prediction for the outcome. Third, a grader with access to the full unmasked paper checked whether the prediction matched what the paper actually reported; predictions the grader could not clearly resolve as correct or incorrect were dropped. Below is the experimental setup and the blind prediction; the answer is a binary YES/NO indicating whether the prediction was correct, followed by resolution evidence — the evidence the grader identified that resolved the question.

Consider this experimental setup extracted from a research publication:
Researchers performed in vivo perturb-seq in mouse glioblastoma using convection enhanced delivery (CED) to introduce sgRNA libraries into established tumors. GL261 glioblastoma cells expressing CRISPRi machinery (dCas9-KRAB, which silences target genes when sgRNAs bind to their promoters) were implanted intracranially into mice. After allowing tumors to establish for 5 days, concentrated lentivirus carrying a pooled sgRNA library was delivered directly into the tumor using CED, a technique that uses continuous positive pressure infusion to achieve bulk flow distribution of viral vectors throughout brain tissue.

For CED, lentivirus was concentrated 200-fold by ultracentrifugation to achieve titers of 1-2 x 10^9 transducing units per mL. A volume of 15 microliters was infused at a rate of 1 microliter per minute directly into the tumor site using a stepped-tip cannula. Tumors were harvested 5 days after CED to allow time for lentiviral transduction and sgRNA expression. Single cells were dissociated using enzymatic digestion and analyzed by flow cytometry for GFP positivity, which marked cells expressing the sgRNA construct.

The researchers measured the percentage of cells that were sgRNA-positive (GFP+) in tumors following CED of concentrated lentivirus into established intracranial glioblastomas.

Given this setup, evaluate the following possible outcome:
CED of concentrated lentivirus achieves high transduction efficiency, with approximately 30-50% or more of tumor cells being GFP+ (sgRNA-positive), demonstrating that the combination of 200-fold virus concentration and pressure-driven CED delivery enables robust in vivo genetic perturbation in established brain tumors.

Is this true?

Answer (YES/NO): NO